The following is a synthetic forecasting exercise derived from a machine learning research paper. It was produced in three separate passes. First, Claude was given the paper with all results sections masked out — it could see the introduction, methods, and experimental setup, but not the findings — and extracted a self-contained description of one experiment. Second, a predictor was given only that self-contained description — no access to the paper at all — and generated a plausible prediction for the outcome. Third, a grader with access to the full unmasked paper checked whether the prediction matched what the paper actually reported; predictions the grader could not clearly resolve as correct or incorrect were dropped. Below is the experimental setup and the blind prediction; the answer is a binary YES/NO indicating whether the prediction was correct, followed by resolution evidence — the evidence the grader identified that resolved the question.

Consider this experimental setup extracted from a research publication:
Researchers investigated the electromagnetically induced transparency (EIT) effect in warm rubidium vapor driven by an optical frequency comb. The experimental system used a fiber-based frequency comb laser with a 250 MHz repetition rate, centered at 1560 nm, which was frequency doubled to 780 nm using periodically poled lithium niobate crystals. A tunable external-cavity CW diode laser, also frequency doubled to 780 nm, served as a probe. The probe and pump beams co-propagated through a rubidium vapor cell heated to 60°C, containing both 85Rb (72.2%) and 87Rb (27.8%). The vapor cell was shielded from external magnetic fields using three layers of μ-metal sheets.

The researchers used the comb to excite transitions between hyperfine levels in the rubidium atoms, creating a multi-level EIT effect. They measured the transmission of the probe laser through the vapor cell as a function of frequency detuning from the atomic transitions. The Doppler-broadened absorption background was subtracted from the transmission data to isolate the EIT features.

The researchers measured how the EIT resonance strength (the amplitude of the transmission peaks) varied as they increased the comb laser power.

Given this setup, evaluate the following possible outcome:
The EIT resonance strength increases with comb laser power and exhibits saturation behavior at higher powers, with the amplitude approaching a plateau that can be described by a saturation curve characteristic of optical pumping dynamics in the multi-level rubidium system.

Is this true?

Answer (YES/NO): NO